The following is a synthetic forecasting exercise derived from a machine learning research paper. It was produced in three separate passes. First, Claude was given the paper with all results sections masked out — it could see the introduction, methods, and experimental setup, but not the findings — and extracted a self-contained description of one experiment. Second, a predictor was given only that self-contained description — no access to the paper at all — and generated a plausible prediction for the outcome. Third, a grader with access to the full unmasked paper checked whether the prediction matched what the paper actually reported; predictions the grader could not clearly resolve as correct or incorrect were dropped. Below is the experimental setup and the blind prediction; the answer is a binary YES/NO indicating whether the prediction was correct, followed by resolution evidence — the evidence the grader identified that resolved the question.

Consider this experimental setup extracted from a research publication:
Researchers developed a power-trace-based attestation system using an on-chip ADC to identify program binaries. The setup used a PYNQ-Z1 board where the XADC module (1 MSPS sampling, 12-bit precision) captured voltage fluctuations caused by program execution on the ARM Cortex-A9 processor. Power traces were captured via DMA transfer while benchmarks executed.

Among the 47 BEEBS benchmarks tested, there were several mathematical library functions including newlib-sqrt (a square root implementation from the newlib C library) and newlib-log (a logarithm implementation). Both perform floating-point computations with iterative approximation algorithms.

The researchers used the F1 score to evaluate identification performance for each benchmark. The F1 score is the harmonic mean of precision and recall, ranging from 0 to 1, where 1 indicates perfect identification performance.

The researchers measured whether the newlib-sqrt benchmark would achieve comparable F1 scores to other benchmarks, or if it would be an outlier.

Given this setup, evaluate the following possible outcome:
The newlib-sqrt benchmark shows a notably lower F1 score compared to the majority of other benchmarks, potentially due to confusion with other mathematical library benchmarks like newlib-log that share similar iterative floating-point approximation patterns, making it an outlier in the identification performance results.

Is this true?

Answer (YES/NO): NO